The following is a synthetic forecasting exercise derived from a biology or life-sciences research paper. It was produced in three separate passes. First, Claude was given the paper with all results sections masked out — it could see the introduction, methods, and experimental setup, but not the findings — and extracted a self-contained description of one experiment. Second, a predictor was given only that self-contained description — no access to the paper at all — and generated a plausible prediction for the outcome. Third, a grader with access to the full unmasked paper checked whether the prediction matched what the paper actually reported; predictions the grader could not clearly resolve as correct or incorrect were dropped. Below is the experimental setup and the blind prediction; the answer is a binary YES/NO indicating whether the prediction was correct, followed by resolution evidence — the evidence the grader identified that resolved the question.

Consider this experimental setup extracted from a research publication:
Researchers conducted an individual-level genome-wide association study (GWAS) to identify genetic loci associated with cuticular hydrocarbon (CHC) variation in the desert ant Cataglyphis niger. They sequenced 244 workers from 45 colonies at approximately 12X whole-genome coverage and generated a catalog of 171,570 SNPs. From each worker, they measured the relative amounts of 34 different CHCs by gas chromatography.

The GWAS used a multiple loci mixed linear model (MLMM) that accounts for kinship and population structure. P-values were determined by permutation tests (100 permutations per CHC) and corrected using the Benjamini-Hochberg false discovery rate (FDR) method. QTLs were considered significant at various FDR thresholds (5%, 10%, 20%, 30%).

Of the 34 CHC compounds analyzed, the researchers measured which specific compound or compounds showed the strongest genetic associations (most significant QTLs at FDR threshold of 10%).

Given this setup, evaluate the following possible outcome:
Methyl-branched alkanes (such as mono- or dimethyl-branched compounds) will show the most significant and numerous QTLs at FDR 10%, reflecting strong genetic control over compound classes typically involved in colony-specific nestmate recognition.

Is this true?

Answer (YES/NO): YES